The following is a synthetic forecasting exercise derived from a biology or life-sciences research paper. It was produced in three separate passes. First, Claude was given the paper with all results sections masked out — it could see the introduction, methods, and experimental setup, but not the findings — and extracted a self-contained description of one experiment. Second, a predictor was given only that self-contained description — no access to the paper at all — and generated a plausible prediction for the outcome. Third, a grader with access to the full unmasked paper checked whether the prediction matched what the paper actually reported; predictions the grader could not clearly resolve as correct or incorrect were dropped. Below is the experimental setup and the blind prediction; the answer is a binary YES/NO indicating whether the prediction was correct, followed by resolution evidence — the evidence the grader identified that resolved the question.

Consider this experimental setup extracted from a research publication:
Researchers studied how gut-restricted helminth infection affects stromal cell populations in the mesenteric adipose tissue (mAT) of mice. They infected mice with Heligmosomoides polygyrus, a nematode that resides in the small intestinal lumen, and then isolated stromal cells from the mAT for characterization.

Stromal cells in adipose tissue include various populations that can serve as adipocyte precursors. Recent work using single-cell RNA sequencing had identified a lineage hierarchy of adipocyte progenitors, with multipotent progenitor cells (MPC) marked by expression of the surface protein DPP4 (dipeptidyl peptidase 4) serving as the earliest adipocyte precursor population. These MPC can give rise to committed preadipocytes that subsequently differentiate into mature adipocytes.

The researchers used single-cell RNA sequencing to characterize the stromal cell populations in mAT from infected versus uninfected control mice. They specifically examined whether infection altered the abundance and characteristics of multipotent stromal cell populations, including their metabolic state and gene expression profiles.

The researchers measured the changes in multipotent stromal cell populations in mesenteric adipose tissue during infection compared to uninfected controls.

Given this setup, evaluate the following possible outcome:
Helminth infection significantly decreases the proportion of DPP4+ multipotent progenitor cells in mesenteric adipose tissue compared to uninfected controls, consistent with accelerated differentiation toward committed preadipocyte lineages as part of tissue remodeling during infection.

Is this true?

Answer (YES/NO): NO